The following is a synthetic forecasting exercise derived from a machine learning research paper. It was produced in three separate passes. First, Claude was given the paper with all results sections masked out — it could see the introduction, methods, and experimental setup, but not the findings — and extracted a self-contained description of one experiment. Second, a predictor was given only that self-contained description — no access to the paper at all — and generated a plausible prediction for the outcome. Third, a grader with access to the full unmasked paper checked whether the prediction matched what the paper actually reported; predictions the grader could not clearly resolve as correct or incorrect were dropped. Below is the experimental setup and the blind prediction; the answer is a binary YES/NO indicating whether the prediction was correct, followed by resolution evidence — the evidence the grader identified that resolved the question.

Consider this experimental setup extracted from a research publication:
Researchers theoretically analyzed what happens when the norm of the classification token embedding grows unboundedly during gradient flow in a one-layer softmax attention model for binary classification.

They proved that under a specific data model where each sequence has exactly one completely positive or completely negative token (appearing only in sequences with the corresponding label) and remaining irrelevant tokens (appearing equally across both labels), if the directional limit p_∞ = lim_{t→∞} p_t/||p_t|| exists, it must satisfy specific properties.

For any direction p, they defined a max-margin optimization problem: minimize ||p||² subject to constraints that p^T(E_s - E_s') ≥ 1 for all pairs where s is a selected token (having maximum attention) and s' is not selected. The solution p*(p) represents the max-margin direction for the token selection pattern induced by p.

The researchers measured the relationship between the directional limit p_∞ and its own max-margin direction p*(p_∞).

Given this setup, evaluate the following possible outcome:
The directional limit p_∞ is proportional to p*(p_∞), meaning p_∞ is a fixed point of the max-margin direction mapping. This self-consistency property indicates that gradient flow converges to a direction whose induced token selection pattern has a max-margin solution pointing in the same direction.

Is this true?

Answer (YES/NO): YES